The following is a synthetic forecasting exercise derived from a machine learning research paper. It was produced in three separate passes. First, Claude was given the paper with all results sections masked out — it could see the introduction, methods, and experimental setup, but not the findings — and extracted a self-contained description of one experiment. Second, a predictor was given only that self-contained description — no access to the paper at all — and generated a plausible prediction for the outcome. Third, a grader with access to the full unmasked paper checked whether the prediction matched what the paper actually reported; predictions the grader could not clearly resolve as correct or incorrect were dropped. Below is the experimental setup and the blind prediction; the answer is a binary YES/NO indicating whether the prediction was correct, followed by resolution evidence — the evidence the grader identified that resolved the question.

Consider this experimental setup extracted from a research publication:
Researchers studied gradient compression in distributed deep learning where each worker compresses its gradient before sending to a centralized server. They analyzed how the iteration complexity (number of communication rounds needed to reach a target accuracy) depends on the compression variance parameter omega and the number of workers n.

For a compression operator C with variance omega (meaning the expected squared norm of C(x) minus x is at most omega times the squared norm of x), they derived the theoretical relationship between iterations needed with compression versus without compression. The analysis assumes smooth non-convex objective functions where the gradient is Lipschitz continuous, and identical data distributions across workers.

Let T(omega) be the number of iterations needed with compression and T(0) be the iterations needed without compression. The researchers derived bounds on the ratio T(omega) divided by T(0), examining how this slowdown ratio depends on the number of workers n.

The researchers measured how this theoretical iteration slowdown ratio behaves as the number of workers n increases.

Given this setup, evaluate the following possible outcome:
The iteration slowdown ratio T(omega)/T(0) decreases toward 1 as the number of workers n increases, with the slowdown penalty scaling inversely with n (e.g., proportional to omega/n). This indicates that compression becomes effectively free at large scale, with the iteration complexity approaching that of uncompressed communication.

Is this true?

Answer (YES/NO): YES